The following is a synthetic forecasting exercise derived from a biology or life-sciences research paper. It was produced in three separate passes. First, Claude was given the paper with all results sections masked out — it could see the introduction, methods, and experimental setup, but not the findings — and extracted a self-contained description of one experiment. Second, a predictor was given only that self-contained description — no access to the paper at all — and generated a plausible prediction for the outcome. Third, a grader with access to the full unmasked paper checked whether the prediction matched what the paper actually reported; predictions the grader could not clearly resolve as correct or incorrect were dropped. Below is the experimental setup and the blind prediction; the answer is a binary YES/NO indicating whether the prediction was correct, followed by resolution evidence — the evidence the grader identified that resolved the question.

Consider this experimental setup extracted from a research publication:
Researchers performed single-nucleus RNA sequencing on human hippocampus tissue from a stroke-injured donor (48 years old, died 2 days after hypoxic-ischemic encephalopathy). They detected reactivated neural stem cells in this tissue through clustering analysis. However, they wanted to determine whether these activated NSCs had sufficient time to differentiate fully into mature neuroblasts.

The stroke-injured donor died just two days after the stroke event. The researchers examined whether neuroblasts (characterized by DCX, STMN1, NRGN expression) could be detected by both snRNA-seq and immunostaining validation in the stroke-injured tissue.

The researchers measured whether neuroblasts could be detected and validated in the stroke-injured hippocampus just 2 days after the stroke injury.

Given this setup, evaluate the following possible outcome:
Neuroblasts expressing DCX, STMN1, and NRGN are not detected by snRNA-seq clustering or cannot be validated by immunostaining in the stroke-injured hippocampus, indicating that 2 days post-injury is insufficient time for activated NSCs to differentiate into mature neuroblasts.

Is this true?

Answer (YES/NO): YES